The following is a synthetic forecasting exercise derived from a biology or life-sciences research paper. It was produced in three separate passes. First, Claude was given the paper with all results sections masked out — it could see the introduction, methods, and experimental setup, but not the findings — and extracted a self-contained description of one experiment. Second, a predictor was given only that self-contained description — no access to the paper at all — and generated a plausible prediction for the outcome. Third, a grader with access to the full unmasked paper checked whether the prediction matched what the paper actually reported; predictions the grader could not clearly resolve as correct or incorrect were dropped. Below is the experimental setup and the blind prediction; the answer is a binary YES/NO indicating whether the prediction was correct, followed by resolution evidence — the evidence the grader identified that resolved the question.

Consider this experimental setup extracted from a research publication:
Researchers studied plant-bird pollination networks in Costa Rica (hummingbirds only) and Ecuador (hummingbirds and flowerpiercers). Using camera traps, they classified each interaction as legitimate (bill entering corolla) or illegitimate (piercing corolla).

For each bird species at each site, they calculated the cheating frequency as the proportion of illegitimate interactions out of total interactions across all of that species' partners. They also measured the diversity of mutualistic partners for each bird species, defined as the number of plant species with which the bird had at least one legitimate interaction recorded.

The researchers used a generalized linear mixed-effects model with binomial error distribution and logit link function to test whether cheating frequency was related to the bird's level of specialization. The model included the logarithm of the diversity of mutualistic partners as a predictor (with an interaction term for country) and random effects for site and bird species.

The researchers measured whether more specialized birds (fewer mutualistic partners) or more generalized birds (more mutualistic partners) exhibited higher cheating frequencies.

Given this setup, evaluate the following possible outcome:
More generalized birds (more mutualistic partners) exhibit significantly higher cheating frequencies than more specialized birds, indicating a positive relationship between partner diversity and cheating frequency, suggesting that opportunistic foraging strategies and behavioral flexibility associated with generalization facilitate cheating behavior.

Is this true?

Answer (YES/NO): NO